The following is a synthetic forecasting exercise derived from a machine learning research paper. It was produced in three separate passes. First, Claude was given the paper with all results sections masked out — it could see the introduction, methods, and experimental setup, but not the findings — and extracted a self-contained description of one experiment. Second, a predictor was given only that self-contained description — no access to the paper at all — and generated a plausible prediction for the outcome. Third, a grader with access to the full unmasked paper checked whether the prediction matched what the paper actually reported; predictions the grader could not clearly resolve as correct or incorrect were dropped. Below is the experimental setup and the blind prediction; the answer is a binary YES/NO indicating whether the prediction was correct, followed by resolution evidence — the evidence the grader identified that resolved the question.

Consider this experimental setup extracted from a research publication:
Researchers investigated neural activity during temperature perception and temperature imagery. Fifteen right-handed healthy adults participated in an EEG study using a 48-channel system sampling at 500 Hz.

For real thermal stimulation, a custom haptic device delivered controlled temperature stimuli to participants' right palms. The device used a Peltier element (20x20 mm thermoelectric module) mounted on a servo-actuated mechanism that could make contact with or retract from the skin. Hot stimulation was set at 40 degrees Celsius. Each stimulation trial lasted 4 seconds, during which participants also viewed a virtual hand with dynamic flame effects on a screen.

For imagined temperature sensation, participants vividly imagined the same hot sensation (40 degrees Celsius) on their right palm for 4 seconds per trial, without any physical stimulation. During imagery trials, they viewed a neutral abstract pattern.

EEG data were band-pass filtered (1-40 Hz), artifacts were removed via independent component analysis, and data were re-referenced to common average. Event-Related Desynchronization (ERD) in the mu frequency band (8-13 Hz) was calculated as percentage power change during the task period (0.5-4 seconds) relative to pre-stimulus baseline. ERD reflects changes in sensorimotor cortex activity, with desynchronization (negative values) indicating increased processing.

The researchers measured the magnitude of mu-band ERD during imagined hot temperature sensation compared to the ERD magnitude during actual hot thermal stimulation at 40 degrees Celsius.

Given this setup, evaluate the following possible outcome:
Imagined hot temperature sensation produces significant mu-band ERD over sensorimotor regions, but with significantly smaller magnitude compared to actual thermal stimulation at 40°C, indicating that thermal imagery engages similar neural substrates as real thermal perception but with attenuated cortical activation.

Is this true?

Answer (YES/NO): NO